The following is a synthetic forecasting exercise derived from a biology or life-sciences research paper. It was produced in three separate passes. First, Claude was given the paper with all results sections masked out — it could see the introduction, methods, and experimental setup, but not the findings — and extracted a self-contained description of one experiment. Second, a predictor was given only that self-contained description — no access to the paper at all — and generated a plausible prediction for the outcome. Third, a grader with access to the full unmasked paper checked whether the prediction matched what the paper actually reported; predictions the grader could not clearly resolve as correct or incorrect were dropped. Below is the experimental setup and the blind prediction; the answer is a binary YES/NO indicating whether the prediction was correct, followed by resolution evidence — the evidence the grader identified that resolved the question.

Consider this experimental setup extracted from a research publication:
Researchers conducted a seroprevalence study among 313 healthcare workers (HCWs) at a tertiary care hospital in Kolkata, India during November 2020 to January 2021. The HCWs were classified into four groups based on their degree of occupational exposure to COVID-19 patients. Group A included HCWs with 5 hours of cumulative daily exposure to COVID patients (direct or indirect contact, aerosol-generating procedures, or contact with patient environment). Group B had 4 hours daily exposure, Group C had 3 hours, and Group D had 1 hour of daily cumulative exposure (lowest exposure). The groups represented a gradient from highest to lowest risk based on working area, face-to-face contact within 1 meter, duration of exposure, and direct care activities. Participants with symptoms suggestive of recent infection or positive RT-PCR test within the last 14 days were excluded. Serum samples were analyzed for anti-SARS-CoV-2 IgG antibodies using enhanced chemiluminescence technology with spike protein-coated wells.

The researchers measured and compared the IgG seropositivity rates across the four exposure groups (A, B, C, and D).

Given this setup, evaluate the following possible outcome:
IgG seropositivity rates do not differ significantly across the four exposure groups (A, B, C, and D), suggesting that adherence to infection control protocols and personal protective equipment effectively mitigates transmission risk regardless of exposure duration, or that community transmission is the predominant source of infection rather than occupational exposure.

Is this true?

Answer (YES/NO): NO